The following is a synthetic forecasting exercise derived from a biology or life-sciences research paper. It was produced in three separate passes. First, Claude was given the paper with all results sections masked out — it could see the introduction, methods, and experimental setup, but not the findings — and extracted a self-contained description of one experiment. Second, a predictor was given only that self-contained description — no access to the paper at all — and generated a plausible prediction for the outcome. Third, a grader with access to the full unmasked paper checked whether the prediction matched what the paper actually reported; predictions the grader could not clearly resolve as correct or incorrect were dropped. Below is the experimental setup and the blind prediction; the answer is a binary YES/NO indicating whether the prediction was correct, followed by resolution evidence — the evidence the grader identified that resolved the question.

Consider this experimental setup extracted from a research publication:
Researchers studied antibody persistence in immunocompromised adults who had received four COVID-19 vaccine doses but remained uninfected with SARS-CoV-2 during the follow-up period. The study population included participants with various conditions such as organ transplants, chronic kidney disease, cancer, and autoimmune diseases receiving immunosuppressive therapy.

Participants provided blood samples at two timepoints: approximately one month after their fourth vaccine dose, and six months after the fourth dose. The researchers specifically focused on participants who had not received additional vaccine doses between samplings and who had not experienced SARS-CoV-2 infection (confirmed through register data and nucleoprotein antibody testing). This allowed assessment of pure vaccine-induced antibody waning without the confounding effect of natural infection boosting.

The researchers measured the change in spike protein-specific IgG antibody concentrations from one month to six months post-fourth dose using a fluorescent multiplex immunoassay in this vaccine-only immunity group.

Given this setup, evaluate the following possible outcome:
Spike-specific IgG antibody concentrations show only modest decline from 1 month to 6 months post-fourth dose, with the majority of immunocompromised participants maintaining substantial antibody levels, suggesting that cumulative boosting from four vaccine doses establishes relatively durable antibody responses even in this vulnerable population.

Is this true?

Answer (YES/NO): NO